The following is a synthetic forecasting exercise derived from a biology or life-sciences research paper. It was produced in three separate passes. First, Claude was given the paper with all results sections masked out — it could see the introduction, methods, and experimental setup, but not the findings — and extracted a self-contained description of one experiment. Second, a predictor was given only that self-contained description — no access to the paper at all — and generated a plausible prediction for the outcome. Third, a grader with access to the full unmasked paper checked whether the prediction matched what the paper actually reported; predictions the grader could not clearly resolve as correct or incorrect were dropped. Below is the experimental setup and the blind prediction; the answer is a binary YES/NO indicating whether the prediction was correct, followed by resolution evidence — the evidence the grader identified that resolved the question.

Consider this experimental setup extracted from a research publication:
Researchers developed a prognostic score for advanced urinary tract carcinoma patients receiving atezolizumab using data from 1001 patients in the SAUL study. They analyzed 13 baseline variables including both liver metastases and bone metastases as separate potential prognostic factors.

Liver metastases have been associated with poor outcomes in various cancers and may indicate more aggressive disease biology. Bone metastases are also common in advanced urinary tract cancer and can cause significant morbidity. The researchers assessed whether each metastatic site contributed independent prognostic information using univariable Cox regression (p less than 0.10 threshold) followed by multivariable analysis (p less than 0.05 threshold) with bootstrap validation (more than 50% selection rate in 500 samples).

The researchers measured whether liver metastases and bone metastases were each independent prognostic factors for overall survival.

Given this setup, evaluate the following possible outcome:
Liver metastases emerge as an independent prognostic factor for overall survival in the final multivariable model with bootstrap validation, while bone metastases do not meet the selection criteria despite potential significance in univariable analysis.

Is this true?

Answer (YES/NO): NO